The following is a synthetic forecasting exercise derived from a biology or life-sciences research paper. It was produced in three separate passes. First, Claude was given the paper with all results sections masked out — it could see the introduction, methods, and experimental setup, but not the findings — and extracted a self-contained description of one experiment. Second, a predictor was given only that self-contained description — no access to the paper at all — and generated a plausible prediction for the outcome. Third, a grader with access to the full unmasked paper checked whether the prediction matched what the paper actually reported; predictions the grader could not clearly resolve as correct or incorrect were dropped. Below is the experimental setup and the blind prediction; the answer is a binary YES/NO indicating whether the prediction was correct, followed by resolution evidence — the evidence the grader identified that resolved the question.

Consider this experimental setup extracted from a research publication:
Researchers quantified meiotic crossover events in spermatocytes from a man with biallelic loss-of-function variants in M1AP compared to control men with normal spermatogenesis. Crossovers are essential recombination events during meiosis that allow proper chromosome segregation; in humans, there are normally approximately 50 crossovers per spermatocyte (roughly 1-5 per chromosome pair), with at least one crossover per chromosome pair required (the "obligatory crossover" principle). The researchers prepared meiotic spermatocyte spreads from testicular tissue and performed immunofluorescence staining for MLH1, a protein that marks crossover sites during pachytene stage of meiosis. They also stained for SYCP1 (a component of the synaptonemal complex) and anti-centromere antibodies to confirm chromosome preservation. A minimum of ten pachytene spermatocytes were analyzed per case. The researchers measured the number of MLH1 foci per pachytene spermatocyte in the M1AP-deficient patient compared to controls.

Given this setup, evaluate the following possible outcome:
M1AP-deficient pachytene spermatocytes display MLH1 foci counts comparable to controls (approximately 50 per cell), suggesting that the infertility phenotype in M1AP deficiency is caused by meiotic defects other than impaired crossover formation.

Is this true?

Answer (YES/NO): NO